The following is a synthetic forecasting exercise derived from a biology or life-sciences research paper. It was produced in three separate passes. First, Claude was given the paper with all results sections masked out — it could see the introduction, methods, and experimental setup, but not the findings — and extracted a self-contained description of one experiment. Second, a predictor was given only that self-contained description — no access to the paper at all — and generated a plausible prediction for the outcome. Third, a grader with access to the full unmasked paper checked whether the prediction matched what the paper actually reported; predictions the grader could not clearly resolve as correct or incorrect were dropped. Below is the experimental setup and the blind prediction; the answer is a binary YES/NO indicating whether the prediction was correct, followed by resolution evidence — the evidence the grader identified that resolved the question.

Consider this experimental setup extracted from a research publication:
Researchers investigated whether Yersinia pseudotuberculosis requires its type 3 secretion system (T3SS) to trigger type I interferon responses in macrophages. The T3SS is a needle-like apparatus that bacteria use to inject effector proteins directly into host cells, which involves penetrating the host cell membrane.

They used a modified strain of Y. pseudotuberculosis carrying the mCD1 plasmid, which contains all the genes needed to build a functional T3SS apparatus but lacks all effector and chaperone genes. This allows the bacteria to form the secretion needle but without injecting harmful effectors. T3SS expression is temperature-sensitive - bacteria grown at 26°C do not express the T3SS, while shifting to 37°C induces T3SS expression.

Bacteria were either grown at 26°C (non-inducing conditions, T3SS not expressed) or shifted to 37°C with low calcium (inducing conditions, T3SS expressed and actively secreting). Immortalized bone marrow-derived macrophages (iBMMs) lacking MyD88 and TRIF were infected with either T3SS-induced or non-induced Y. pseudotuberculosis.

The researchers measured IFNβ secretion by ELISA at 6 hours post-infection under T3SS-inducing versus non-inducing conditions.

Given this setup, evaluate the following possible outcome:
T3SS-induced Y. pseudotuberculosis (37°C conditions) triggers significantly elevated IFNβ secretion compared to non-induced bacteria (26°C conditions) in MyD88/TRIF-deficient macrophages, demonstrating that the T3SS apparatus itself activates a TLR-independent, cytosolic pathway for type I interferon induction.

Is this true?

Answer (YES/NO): YES